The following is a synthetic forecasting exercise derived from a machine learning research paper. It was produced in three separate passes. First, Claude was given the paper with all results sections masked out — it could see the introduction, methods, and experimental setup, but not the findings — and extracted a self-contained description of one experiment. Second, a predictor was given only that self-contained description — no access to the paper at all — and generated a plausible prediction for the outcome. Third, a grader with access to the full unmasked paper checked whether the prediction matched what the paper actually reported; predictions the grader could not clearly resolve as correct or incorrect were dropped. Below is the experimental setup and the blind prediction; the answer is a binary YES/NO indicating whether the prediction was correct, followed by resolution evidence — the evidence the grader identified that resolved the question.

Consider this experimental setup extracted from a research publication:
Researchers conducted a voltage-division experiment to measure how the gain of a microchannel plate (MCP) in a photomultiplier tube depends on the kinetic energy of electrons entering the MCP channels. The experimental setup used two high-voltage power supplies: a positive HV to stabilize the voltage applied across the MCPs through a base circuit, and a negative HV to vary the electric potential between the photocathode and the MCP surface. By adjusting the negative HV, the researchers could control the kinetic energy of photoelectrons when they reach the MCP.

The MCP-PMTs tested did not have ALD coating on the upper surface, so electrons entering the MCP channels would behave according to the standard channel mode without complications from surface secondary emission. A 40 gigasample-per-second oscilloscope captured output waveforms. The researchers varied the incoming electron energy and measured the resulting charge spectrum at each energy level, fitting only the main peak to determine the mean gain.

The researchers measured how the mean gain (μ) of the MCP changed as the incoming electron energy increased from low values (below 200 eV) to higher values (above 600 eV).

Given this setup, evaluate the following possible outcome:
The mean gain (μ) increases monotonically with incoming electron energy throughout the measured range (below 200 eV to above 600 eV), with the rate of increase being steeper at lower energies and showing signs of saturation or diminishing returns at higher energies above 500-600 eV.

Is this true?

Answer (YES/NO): NO